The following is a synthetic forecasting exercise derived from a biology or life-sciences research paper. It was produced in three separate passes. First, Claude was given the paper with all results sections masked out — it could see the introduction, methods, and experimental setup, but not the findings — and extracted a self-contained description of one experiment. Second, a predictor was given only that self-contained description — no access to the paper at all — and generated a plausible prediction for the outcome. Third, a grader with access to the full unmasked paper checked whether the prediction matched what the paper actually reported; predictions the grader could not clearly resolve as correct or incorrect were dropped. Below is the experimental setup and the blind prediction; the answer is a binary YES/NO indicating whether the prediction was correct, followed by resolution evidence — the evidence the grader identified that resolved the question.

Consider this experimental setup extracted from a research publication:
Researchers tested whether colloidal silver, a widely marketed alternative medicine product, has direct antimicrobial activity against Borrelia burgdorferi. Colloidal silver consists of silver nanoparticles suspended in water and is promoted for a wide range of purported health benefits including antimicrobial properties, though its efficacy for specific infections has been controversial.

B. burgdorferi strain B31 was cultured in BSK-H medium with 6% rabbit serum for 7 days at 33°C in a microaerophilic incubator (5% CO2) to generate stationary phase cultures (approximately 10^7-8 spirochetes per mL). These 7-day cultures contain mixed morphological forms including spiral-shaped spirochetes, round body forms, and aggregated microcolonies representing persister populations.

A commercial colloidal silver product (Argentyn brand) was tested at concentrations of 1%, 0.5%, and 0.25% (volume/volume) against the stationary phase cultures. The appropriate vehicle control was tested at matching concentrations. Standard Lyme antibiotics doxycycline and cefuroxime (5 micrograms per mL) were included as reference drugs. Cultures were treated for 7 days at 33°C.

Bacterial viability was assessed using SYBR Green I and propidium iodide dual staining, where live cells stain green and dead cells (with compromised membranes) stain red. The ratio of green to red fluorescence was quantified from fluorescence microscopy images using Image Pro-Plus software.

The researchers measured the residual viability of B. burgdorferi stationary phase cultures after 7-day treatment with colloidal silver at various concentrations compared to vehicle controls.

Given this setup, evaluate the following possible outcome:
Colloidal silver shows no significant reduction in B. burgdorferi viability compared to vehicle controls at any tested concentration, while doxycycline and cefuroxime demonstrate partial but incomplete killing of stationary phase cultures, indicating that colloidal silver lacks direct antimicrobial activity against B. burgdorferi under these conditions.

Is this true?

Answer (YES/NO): YES